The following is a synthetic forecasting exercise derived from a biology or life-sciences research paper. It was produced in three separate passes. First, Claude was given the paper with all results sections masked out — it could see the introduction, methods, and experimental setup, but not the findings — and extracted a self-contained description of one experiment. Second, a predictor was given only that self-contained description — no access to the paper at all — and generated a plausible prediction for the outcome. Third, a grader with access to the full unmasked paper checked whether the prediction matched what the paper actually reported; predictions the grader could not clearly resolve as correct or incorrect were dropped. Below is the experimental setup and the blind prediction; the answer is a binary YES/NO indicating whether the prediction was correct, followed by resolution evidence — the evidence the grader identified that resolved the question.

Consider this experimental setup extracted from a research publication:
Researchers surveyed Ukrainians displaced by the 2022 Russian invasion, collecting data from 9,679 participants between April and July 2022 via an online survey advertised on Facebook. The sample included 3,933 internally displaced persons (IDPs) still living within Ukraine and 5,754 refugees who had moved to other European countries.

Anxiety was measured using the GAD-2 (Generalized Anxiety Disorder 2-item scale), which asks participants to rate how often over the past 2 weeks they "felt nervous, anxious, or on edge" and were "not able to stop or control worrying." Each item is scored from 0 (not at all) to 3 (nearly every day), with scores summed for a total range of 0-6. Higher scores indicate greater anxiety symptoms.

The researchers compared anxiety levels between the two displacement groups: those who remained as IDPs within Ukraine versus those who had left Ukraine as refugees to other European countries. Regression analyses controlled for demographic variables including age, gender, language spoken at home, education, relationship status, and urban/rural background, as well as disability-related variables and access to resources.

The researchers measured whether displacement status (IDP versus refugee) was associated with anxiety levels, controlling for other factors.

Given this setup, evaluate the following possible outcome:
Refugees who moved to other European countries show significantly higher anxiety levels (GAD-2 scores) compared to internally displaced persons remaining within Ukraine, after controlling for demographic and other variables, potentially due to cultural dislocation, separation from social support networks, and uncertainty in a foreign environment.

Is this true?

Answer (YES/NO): NO